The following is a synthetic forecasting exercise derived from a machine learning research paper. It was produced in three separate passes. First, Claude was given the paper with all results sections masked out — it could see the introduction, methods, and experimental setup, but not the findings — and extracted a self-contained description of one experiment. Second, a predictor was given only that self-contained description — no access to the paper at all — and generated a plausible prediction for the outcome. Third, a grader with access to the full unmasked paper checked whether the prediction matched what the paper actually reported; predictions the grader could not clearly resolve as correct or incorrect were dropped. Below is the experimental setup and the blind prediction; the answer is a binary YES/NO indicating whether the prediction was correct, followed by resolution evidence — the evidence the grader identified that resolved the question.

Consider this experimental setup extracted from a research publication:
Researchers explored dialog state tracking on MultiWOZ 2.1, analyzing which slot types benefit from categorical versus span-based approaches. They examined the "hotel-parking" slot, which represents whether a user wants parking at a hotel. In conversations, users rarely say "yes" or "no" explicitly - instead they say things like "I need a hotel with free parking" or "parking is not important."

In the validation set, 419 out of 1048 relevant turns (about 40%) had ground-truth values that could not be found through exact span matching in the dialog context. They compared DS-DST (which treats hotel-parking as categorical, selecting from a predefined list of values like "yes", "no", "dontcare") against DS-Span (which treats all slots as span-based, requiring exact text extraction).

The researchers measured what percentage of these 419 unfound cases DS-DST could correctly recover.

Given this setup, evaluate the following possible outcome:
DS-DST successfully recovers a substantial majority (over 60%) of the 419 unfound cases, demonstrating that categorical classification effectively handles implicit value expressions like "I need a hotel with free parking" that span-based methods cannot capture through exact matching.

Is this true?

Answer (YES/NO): YES